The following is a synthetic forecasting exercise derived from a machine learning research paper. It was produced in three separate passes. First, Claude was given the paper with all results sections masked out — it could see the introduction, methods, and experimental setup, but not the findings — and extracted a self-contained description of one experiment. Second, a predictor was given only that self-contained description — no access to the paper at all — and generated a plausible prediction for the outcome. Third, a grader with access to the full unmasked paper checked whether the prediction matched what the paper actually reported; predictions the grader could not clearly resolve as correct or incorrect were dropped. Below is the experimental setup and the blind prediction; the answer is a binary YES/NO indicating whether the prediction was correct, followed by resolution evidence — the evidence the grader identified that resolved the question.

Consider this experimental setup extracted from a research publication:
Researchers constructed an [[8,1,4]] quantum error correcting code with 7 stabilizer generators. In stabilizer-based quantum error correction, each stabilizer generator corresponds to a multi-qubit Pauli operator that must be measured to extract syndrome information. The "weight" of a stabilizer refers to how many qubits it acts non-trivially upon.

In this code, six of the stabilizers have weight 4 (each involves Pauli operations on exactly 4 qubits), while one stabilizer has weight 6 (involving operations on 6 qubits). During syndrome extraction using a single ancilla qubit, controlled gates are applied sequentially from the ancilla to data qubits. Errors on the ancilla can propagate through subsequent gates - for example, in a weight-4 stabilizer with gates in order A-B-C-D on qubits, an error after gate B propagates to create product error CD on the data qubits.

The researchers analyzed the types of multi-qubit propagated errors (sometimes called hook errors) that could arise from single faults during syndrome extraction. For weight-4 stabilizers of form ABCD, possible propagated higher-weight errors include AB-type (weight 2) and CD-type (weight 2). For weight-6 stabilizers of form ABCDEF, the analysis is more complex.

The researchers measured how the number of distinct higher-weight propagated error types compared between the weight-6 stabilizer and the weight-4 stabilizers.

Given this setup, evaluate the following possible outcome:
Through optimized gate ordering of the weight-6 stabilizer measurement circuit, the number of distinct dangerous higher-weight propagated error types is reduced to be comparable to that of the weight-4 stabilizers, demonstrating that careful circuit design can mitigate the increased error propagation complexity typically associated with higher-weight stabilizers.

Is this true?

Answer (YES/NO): NO